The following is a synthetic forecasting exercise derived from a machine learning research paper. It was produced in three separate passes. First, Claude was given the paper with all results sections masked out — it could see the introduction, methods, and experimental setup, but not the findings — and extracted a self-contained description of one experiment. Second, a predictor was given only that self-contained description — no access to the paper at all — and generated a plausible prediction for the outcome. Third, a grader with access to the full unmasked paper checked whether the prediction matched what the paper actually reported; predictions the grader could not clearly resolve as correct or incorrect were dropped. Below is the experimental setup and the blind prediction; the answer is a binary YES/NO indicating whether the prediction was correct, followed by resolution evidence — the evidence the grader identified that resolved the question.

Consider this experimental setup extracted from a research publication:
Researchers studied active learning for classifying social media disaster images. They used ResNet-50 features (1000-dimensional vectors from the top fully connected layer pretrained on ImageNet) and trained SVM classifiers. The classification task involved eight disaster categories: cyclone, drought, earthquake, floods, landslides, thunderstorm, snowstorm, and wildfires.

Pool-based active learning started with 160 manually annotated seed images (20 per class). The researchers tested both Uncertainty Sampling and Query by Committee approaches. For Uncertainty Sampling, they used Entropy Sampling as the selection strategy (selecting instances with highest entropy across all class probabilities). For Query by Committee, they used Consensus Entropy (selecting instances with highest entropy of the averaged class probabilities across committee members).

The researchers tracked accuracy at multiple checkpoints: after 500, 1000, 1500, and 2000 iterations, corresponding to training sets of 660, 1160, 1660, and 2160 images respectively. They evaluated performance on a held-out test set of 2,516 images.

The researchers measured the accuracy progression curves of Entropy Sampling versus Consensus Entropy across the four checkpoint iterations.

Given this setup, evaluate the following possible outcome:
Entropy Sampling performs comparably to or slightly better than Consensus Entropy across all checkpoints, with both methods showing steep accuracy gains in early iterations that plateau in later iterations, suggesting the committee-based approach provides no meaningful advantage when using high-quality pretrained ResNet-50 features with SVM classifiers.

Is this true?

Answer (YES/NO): NO